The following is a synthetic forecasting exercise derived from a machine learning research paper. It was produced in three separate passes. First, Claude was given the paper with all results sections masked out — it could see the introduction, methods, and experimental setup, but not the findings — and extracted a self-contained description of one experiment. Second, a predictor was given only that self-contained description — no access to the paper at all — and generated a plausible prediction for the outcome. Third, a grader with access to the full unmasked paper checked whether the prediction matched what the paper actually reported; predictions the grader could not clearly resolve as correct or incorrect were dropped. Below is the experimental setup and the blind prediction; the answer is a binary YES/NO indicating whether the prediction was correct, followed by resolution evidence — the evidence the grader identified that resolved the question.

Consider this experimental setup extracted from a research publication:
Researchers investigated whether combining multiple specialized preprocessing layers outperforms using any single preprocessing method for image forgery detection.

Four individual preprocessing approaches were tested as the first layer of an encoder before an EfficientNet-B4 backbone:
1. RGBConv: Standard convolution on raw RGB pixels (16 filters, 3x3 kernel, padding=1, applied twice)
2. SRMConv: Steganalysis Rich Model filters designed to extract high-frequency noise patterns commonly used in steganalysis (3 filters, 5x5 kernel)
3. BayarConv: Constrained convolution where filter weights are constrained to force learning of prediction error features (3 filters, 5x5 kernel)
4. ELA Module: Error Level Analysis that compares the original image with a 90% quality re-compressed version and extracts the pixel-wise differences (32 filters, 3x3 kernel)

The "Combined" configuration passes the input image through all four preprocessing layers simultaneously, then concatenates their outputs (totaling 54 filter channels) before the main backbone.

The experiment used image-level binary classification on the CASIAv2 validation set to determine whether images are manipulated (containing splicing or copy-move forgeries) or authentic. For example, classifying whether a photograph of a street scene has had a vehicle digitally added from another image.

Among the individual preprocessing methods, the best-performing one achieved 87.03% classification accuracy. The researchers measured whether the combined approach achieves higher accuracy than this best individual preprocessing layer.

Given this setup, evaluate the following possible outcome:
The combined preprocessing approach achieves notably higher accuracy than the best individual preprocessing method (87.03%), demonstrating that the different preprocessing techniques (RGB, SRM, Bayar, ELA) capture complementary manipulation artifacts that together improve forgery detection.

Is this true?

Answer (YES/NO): YES